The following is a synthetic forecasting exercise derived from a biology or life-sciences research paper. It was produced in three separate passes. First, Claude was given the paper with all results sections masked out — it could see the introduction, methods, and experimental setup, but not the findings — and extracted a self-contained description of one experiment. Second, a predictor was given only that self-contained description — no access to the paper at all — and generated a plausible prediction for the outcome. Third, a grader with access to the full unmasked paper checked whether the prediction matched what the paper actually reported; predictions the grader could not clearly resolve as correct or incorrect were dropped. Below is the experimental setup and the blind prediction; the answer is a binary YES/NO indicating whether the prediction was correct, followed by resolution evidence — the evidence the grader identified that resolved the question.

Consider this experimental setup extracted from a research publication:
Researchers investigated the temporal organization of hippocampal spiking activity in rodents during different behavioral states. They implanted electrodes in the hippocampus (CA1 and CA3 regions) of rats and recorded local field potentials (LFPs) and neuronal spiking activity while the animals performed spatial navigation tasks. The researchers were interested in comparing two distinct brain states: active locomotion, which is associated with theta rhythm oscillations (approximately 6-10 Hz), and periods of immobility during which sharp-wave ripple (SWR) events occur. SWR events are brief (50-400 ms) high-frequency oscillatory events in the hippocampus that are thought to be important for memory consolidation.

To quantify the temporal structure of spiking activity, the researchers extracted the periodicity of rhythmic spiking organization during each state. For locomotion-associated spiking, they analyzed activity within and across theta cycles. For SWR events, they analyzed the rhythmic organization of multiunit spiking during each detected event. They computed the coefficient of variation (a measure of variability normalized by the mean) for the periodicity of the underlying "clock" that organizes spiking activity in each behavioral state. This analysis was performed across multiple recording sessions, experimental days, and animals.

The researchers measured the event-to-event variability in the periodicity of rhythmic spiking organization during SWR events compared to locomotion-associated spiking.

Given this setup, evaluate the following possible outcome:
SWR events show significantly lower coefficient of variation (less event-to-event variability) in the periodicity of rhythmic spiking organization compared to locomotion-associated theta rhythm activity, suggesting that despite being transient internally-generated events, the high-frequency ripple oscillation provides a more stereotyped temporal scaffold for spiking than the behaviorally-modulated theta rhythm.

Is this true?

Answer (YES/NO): NO